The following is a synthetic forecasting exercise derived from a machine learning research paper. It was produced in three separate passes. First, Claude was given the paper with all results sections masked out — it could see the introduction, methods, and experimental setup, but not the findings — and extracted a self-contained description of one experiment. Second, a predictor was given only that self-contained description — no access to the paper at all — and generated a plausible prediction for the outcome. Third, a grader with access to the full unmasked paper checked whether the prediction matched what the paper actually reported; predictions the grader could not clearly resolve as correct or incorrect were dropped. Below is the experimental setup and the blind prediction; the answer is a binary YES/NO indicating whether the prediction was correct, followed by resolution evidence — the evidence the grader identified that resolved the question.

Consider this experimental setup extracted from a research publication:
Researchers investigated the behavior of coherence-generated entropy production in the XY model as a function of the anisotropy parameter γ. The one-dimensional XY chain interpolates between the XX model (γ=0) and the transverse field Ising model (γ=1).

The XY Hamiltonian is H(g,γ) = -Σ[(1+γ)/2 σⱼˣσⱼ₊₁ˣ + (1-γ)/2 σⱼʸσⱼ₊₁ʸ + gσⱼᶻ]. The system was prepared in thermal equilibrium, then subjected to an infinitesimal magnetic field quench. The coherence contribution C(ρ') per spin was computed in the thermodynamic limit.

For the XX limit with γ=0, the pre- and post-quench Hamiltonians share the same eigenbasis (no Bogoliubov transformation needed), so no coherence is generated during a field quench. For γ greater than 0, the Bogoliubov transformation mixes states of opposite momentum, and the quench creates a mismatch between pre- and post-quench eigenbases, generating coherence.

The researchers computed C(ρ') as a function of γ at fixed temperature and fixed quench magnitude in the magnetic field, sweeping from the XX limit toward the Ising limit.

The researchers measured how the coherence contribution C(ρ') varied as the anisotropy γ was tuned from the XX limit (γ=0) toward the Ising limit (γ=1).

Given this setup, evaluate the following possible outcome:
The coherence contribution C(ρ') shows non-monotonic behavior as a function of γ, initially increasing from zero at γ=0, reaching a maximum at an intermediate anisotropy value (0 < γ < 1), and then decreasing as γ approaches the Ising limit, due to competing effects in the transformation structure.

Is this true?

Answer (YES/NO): NO